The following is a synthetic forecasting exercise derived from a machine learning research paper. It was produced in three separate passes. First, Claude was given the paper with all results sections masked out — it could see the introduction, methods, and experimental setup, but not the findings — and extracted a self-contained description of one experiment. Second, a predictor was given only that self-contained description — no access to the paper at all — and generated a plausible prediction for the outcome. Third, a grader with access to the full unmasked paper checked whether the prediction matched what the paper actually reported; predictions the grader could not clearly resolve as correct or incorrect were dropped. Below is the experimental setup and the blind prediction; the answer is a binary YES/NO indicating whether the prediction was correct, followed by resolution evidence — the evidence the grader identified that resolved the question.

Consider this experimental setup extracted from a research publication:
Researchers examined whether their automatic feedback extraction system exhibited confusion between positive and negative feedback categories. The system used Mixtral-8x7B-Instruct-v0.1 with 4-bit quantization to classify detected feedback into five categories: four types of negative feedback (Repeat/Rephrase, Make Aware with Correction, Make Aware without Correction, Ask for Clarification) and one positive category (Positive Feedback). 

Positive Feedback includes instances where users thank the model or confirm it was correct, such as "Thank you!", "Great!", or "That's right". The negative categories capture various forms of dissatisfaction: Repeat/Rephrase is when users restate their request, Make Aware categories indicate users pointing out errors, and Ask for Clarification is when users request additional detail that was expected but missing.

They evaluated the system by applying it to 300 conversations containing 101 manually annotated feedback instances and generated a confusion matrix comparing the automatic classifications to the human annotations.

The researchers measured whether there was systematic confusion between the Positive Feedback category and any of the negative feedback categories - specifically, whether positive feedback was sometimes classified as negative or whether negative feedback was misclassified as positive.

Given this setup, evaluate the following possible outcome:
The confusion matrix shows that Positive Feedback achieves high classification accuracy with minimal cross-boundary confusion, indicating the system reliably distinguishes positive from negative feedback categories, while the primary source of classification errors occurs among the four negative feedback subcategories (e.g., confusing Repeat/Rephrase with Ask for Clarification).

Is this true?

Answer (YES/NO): YES